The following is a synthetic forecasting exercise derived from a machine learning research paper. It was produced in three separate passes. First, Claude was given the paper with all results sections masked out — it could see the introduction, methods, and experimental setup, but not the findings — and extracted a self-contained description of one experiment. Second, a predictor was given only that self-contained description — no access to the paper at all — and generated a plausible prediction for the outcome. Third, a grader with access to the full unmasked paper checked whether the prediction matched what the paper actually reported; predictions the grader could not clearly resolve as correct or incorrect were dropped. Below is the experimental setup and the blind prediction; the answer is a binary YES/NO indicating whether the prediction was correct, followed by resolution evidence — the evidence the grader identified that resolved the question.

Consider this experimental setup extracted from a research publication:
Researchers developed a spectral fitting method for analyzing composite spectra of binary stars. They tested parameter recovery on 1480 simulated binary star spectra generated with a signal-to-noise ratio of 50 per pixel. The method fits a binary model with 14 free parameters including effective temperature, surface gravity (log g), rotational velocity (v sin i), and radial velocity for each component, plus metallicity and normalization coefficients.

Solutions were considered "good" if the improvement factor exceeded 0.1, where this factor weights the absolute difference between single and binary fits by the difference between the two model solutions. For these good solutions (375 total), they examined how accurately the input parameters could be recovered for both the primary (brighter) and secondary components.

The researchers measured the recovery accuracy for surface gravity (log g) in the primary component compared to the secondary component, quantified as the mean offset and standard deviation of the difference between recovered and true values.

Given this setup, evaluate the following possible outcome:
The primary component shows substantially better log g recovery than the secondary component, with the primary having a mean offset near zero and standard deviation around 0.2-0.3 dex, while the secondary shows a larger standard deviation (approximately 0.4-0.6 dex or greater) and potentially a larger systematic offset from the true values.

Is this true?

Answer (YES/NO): NO